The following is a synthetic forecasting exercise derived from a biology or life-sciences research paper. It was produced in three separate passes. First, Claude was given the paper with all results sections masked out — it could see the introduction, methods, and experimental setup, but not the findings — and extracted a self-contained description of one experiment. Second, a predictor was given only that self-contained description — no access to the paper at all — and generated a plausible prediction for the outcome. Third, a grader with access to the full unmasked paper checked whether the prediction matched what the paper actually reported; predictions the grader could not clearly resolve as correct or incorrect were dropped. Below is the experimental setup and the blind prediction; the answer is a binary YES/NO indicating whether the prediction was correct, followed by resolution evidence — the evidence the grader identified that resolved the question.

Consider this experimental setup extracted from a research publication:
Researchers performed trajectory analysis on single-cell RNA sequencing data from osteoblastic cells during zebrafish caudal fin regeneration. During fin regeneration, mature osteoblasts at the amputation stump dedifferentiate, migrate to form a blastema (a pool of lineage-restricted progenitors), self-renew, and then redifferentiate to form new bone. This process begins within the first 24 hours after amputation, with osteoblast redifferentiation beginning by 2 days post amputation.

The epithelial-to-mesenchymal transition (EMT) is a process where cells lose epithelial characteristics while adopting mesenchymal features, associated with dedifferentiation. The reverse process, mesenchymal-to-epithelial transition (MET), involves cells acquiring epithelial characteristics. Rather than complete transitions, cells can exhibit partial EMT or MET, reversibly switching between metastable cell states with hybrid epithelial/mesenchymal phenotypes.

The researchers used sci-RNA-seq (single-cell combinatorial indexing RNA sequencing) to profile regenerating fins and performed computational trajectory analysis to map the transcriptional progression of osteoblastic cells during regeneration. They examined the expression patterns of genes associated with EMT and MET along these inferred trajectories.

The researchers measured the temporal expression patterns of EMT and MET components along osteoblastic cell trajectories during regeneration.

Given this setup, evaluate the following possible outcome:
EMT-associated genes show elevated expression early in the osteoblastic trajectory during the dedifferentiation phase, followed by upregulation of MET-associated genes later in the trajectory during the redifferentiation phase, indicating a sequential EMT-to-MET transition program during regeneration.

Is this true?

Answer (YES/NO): NO